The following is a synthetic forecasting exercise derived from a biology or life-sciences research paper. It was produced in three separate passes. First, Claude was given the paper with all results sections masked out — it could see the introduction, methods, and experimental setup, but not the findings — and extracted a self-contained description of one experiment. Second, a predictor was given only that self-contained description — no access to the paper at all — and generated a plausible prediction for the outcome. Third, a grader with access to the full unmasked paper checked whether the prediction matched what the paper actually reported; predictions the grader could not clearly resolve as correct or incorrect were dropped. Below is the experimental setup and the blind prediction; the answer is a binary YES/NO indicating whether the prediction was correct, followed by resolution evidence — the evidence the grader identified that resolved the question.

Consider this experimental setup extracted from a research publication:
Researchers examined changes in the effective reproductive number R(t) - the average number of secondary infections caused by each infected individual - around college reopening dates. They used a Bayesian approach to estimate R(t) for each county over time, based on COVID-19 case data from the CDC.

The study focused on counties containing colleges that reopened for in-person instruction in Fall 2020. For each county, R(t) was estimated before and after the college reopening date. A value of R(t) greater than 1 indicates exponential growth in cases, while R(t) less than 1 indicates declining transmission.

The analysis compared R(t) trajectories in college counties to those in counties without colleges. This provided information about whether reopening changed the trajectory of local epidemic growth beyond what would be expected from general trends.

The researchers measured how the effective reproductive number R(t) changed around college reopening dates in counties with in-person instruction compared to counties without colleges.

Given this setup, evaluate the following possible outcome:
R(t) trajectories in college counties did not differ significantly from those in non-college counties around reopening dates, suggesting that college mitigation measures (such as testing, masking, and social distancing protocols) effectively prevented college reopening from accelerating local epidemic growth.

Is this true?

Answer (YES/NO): NO